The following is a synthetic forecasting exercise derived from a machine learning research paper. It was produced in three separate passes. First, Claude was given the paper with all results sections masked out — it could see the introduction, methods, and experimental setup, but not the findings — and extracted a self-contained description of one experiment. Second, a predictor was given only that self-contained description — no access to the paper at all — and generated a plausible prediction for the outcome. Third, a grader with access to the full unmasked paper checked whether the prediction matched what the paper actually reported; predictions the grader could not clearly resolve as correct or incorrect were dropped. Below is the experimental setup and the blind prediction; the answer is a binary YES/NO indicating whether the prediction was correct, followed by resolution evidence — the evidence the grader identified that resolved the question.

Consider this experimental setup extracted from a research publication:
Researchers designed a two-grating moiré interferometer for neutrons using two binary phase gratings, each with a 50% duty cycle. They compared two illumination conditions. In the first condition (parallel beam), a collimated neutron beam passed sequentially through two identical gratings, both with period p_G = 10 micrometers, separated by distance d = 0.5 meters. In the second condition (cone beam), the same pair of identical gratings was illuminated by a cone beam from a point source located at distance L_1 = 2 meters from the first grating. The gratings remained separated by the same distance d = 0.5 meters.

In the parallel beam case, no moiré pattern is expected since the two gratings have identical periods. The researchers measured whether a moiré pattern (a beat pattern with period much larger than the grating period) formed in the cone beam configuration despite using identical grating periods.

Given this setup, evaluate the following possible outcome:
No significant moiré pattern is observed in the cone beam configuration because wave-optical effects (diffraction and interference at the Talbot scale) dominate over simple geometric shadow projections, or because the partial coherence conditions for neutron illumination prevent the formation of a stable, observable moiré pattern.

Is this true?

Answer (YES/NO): NO